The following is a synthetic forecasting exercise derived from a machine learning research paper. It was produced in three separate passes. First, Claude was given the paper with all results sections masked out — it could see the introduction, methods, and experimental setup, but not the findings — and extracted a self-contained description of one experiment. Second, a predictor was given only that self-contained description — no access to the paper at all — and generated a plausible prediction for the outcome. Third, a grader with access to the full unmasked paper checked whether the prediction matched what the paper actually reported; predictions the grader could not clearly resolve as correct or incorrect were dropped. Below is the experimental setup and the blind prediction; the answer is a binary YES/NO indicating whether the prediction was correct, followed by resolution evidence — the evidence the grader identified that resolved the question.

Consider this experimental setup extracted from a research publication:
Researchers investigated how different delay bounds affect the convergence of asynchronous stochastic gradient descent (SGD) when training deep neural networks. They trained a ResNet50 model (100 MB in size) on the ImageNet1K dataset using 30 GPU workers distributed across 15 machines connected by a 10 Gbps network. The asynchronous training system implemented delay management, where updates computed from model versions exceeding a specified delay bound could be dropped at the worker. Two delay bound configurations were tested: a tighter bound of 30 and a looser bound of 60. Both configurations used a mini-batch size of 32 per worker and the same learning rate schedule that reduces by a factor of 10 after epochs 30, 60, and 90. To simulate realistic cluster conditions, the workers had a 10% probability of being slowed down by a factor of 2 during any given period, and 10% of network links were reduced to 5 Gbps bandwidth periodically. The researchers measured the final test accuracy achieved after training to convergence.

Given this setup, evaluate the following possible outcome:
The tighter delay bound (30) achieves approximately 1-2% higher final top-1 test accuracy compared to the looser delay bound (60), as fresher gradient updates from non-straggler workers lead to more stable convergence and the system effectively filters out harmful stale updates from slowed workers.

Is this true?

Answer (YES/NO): NO